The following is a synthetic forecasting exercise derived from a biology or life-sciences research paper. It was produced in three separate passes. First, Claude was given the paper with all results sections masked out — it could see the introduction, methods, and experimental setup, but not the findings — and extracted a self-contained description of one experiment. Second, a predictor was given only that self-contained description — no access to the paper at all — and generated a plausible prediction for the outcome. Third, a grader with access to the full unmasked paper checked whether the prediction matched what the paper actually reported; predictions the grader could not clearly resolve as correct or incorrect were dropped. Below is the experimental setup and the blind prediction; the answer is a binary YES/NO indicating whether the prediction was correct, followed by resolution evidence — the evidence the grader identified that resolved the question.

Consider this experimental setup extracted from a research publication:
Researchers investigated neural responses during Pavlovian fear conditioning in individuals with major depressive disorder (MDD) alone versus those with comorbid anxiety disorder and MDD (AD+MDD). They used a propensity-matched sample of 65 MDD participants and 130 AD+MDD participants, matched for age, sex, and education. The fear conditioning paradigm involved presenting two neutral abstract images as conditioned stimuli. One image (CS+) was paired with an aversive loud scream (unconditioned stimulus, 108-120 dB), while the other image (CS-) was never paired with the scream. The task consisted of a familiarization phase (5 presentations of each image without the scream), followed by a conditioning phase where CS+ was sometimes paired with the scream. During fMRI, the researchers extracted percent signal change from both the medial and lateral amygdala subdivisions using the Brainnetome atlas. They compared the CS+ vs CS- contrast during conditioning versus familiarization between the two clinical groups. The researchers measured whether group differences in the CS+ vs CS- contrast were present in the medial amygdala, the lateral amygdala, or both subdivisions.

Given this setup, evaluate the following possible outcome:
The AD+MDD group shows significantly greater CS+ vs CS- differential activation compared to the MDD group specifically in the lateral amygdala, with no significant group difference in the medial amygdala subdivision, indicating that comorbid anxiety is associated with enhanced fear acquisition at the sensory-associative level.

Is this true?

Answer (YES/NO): NO